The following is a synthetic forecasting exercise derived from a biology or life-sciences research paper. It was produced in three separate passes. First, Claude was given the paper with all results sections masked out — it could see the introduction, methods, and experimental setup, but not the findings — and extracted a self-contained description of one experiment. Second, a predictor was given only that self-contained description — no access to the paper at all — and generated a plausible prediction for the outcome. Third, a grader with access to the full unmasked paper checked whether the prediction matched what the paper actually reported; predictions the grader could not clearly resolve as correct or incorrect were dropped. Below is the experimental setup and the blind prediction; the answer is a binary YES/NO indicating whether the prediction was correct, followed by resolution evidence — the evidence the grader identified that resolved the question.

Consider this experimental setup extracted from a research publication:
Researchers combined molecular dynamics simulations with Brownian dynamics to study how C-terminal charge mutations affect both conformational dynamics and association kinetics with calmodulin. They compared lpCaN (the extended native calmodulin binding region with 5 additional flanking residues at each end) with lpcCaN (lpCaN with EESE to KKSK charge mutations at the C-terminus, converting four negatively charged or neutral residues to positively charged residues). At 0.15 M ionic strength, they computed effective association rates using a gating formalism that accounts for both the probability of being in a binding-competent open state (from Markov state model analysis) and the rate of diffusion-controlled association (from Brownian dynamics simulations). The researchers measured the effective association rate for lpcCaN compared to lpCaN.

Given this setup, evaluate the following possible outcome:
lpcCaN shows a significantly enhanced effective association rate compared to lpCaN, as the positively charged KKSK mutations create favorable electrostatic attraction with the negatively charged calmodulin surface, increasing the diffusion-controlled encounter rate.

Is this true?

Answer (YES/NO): NO